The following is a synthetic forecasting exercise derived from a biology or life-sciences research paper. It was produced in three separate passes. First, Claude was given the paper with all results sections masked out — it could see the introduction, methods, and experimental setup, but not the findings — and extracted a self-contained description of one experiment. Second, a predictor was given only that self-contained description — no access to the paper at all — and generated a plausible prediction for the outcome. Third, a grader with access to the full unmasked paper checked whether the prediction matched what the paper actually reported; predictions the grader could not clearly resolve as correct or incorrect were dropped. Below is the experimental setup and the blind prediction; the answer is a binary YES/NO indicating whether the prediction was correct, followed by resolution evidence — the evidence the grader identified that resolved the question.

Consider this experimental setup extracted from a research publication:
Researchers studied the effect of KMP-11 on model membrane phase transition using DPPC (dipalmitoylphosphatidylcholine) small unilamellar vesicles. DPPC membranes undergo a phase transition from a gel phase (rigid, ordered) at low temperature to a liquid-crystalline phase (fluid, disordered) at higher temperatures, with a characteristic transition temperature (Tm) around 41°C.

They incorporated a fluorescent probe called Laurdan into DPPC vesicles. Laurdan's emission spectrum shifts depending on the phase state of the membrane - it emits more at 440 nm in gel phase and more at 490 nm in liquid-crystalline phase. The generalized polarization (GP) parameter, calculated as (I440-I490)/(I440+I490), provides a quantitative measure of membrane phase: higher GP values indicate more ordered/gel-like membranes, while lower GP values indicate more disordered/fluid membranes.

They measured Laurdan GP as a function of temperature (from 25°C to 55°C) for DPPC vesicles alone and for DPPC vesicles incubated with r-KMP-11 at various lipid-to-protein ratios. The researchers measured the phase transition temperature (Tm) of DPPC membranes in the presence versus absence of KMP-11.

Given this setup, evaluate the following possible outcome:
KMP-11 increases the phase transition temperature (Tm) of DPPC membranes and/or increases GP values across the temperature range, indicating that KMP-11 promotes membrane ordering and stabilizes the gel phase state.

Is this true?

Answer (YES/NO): NO